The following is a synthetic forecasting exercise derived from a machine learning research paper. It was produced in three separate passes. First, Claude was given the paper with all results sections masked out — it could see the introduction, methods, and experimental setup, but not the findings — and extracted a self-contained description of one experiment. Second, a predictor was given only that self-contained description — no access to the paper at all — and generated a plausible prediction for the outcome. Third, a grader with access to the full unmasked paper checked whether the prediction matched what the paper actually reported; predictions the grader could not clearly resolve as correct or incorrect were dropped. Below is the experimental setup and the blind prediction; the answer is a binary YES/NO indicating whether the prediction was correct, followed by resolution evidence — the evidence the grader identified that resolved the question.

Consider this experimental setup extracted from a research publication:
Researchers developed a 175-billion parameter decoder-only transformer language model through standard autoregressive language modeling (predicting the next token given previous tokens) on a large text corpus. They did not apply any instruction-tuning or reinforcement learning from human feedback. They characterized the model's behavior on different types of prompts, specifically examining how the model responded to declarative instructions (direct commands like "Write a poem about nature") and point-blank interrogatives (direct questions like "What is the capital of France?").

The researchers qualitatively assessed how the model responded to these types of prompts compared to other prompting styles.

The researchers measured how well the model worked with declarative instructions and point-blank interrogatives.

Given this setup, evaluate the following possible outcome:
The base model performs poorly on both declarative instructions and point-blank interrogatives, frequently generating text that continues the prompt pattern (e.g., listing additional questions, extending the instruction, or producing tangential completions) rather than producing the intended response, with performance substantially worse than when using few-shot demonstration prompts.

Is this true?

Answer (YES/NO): NO